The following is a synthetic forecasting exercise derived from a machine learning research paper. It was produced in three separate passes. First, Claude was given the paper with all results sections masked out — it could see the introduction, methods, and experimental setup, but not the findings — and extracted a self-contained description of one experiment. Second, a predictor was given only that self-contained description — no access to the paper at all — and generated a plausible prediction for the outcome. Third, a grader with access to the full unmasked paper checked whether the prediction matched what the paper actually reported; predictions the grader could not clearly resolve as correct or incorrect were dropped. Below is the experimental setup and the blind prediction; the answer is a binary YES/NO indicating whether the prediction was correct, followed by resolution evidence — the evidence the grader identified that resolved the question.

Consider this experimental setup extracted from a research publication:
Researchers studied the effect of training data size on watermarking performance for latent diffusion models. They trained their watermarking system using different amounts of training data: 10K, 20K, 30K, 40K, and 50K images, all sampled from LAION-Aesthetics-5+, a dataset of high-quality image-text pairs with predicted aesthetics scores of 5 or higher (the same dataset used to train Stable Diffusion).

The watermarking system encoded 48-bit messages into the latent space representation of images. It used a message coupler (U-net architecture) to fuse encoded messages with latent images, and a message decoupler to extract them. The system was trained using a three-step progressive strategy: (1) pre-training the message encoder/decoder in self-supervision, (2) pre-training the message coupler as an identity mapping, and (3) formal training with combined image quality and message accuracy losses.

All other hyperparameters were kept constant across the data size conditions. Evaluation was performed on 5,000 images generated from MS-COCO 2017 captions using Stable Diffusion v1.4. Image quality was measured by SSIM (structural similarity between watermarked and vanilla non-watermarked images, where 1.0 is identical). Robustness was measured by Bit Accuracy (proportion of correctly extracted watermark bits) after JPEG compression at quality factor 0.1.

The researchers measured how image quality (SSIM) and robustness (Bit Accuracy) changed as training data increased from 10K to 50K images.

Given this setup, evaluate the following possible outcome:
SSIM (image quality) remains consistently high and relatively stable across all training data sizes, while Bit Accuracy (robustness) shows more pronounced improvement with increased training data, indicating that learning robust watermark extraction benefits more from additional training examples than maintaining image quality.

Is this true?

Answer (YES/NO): YES